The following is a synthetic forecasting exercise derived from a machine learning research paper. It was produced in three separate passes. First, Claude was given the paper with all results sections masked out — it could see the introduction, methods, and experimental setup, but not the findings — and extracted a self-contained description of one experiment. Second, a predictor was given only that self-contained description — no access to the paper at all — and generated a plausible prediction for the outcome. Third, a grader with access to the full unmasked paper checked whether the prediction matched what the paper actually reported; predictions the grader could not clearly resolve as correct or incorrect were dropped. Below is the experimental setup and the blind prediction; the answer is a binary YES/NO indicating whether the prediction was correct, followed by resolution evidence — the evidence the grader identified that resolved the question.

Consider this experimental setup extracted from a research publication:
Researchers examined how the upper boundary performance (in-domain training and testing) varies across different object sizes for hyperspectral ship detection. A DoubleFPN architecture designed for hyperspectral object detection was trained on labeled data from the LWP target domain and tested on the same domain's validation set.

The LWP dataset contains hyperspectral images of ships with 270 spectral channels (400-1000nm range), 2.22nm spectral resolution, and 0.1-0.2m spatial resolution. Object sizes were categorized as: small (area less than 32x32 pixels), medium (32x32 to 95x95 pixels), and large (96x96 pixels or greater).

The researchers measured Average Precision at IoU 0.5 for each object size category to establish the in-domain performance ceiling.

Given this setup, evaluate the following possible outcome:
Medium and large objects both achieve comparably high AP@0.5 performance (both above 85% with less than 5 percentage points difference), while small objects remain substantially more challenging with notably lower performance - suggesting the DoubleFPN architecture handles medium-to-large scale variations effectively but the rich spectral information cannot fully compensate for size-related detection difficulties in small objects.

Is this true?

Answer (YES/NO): NO